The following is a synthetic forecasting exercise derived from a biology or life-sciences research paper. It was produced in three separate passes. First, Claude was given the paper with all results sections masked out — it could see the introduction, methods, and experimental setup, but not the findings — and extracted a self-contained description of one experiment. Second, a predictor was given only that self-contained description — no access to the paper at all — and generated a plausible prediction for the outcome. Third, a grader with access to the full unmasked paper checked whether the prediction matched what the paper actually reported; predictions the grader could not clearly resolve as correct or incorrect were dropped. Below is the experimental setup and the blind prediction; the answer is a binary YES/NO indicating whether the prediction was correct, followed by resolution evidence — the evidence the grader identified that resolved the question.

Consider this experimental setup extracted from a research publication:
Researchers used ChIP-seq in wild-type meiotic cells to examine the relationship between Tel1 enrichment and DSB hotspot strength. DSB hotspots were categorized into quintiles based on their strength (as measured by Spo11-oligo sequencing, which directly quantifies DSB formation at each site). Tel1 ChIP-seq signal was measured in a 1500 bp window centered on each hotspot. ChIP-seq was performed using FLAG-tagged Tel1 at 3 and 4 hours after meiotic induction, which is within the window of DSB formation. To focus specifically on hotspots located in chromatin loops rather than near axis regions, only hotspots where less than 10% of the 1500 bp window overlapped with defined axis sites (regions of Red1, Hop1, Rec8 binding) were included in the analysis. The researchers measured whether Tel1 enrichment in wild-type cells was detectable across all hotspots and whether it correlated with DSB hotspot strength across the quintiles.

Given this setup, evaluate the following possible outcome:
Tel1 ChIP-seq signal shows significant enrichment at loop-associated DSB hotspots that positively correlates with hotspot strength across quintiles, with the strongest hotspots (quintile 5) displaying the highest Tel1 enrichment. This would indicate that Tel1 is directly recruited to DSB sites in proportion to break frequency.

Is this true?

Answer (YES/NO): NO